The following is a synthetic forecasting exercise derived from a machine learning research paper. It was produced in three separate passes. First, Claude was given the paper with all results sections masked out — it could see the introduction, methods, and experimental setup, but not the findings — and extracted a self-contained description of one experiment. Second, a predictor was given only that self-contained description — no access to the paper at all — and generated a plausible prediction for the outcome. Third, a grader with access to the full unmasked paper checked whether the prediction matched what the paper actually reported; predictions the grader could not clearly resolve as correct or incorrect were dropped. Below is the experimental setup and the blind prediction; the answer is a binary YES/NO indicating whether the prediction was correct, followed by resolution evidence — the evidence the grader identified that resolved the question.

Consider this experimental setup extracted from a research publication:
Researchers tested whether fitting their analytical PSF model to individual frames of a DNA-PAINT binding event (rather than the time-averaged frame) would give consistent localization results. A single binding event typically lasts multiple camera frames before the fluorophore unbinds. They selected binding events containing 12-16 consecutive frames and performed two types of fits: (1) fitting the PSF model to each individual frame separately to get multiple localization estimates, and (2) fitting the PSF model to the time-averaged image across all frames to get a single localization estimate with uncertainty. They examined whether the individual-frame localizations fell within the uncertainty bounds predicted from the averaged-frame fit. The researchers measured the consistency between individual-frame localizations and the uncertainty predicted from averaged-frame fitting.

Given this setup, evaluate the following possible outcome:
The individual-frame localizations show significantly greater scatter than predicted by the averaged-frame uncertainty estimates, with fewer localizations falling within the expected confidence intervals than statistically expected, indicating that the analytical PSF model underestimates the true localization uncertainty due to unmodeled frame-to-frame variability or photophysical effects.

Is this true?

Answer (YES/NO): NO